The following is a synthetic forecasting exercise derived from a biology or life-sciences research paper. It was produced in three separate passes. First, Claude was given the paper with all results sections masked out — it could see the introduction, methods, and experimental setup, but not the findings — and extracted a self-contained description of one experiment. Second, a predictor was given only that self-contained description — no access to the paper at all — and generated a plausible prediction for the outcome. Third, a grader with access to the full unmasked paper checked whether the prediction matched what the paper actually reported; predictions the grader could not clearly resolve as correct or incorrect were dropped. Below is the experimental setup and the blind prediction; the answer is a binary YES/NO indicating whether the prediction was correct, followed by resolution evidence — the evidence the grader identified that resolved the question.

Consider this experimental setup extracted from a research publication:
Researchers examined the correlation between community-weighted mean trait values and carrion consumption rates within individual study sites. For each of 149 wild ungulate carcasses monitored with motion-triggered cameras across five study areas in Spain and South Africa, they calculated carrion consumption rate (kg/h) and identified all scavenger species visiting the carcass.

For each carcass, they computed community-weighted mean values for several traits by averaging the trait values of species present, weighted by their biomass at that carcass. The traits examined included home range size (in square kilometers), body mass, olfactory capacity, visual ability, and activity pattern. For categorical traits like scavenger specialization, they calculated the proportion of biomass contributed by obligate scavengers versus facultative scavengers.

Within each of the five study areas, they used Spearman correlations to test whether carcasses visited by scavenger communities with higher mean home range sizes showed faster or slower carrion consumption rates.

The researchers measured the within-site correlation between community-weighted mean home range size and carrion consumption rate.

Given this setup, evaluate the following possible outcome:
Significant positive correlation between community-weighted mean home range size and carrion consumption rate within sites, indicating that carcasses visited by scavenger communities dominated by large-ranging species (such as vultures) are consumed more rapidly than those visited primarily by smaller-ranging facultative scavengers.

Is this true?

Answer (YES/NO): YES